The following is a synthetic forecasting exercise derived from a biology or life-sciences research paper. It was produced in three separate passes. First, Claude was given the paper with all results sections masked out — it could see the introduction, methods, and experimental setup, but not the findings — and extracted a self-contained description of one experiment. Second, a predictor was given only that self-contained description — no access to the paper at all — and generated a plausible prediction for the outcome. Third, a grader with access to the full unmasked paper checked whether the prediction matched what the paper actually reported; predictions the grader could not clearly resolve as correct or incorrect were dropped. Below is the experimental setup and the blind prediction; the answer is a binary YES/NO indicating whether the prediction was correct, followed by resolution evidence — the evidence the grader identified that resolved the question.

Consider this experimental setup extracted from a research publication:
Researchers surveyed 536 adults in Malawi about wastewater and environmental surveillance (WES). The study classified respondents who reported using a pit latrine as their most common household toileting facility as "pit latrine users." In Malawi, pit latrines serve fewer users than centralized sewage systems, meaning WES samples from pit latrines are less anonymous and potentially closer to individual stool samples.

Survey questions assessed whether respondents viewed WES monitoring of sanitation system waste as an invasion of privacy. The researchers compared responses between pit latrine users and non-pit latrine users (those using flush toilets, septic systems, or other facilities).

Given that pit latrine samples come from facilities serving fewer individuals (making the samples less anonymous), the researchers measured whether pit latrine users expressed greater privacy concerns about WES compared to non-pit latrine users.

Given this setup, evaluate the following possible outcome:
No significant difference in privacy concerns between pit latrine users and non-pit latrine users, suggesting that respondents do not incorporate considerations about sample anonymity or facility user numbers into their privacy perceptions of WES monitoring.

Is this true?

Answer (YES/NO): YES